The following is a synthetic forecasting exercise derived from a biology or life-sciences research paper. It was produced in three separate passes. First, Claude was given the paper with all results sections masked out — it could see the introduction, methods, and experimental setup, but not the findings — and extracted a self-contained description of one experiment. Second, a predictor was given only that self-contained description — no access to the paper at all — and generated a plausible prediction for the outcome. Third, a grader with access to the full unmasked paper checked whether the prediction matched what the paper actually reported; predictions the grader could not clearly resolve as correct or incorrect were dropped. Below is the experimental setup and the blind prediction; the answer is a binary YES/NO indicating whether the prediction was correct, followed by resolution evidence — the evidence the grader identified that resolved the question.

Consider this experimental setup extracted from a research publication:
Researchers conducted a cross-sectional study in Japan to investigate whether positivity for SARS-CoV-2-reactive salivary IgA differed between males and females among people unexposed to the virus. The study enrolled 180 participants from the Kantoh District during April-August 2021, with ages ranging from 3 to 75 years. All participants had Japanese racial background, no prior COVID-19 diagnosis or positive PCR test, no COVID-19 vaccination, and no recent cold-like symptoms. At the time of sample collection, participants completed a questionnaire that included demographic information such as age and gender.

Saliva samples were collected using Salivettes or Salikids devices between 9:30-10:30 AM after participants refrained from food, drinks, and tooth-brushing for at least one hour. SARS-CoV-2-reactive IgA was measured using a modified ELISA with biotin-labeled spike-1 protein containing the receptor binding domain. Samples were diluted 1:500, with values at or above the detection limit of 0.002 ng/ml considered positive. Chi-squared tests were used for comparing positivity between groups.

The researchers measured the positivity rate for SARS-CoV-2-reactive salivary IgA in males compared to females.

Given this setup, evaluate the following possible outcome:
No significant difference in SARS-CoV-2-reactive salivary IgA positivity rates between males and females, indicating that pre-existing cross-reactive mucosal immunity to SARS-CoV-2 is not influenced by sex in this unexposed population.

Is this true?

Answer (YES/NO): YES